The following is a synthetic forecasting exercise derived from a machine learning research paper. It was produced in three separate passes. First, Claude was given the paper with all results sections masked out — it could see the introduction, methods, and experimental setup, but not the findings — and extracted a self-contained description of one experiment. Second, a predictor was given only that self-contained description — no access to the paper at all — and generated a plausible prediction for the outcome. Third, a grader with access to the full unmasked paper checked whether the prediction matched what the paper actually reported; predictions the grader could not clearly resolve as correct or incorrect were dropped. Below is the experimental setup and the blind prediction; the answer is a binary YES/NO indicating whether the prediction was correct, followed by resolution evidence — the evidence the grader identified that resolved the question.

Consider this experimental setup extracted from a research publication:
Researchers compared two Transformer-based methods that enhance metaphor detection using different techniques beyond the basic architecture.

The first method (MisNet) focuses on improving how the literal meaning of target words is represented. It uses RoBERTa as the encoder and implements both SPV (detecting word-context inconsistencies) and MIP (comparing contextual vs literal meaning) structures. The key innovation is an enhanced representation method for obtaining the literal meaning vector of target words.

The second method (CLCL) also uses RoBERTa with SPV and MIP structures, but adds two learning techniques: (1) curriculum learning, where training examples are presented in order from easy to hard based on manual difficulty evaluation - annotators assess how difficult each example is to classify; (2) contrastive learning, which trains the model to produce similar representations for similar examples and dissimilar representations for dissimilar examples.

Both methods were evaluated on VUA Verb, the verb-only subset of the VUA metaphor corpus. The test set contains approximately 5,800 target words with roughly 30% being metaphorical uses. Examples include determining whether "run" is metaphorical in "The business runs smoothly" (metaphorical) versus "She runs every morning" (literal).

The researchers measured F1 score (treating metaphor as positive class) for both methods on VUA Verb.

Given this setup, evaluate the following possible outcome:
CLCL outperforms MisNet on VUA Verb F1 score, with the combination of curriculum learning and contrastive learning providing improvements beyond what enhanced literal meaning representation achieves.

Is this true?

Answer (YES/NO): YES